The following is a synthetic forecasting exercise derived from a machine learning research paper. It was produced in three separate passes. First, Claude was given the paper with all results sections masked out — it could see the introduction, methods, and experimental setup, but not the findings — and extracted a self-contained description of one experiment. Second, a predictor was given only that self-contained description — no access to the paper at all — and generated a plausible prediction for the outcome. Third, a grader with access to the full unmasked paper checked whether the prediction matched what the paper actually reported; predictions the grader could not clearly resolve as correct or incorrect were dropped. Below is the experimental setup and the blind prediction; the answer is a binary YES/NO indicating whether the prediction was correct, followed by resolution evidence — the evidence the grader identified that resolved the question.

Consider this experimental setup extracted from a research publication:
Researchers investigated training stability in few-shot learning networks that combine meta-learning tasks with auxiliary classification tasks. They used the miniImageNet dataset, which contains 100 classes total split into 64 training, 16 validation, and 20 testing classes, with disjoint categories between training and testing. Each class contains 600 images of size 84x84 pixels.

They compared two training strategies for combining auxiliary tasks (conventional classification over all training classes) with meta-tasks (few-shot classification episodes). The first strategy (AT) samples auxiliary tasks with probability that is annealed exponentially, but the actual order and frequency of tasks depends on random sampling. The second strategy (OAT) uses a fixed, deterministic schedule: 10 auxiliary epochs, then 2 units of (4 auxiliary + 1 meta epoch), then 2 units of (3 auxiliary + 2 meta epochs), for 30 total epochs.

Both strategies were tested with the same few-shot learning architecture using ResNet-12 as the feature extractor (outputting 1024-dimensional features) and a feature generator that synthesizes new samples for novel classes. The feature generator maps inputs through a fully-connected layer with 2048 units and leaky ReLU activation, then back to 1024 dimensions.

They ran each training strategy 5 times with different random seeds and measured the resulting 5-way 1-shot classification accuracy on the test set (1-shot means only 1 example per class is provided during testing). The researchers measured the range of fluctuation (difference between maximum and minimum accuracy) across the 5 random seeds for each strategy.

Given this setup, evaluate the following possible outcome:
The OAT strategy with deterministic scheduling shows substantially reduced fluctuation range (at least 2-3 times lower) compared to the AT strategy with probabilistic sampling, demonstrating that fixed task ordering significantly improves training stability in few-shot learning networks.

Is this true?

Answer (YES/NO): YES